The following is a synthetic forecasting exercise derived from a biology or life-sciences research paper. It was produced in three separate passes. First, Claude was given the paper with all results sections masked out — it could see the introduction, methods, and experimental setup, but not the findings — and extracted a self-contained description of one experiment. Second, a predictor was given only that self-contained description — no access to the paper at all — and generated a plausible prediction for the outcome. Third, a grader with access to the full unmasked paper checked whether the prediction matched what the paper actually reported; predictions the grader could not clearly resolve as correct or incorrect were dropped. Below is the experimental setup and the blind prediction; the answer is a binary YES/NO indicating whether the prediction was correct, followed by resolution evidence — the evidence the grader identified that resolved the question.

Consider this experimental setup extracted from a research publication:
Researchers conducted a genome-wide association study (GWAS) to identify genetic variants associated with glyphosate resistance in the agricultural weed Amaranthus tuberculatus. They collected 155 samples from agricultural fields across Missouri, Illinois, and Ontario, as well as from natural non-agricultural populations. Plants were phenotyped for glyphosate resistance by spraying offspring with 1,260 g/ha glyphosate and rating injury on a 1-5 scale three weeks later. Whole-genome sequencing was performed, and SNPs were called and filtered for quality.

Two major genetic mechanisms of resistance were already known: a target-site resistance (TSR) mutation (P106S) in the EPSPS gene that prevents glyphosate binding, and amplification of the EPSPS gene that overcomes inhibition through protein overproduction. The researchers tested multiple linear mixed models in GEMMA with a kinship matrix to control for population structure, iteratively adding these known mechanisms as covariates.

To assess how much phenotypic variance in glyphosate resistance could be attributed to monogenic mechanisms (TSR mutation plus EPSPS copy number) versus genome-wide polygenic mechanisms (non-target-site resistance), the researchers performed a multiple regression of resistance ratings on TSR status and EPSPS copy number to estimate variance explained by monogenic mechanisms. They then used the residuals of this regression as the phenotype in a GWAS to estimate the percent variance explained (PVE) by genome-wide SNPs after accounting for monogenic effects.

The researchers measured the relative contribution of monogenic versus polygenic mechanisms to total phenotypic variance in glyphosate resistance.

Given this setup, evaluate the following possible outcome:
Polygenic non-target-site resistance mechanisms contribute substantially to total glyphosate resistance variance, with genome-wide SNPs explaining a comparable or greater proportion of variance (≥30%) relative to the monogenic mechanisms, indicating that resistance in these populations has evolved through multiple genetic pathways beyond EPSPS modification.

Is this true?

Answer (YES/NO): NO